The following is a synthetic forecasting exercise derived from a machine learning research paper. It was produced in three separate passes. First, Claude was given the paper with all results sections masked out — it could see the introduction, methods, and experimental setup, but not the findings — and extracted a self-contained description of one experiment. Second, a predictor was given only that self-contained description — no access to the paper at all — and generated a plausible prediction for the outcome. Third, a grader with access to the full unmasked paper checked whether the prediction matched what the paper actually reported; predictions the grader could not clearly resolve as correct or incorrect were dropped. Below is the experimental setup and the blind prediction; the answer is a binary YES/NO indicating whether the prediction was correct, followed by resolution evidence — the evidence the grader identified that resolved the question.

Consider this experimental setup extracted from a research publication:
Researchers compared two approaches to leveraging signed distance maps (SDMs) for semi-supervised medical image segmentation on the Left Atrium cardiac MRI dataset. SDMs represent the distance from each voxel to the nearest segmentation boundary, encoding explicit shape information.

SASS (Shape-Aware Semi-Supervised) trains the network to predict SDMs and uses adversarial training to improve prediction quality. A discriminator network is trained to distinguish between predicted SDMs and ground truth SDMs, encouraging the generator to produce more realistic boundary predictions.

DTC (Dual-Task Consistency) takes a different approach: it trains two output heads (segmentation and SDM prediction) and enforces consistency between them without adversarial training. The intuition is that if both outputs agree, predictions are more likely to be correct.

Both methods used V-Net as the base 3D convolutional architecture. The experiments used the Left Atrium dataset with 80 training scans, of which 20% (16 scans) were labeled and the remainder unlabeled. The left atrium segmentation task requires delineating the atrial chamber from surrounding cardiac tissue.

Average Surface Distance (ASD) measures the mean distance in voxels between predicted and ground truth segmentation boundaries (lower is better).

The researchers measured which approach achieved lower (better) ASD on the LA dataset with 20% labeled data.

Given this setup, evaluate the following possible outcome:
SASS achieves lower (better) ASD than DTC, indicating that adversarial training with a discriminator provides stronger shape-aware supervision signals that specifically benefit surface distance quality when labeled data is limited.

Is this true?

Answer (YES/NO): NO